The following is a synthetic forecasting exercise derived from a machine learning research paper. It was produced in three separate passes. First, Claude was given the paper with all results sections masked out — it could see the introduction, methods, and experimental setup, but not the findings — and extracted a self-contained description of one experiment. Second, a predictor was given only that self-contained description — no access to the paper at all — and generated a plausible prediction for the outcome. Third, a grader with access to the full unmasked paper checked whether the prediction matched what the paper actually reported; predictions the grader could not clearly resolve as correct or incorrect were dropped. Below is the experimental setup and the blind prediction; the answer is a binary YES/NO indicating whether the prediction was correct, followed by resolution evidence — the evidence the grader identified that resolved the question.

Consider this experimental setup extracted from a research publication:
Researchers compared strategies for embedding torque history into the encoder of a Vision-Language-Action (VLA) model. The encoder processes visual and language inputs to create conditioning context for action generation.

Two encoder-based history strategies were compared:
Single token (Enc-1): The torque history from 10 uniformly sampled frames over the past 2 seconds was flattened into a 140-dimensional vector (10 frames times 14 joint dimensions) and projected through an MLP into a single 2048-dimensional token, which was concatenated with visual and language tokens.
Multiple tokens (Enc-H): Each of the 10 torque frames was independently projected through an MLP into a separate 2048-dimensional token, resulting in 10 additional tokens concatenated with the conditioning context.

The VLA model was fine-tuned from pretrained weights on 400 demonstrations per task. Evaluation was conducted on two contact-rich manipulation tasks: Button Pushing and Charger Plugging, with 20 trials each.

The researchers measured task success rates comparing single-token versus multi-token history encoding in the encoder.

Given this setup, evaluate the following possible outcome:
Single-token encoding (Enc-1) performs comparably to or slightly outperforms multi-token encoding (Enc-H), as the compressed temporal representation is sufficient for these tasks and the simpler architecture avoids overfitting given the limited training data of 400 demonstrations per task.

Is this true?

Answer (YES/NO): NO